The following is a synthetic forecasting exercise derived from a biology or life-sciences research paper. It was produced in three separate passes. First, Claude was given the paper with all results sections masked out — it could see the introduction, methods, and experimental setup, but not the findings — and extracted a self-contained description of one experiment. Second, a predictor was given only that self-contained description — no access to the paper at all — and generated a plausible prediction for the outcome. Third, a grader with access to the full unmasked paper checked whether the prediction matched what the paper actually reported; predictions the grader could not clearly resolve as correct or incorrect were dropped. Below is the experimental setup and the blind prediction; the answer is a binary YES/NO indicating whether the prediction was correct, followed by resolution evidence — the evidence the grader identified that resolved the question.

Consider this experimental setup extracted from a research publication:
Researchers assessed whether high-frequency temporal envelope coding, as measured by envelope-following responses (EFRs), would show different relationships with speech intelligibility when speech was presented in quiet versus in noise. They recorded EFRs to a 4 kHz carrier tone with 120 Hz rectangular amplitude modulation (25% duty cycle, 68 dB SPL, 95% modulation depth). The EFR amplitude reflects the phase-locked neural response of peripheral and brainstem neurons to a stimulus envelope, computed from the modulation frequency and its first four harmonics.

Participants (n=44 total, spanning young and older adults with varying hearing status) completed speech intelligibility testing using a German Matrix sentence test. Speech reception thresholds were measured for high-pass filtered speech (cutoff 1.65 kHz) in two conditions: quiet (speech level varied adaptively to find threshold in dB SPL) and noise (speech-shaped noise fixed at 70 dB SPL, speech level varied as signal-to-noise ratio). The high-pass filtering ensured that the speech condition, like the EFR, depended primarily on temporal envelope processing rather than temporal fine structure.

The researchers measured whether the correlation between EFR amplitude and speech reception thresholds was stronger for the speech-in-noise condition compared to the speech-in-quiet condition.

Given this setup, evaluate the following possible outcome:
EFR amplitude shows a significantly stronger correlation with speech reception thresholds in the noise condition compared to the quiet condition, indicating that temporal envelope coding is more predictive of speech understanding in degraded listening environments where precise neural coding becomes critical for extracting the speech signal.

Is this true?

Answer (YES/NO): NO